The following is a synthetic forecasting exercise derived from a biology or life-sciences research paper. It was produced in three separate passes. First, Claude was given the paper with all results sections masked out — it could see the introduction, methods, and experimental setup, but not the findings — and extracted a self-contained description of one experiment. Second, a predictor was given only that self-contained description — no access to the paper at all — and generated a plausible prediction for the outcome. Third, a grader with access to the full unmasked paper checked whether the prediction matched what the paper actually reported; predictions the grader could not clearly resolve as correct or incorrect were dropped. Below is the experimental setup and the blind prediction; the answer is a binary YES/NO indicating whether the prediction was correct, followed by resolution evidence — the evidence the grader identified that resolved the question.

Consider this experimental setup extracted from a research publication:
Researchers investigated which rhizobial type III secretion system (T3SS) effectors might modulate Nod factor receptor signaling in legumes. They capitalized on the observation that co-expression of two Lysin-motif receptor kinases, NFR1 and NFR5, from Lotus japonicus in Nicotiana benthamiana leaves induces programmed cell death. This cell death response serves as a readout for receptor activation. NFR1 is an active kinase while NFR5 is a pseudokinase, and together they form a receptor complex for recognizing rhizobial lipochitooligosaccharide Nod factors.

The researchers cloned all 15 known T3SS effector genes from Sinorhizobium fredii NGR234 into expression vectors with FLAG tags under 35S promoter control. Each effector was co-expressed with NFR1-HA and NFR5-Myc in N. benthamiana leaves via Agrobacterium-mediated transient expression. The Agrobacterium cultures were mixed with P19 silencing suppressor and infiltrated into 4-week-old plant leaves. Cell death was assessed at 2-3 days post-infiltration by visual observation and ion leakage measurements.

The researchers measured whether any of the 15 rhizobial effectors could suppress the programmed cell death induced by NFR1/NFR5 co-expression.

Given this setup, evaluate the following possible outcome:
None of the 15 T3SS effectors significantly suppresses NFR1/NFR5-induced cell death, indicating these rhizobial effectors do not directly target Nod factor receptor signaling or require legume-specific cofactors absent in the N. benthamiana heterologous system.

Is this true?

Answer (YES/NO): NO